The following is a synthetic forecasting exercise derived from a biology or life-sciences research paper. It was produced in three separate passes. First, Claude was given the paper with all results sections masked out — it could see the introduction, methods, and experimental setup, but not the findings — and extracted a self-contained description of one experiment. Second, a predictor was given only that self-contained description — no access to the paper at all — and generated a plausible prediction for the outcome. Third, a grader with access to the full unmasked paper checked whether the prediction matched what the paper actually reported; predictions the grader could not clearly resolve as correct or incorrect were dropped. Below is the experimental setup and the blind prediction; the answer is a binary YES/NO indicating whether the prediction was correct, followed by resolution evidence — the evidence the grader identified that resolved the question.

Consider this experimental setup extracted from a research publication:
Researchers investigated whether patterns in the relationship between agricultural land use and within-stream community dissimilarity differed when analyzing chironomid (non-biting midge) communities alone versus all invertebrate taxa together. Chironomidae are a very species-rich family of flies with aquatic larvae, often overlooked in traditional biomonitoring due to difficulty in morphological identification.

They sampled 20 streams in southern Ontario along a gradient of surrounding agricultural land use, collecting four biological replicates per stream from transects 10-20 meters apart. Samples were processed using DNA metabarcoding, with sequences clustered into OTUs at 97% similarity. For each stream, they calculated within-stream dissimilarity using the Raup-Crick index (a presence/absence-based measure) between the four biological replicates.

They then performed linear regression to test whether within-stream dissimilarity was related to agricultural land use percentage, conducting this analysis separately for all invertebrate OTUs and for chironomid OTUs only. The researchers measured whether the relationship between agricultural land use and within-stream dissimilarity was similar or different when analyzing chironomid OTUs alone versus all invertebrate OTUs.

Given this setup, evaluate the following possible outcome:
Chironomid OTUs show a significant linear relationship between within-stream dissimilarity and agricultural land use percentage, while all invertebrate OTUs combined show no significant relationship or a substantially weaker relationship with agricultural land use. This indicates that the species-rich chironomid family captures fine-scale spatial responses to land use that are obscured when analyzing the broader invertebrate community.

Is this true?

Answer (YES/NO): NO